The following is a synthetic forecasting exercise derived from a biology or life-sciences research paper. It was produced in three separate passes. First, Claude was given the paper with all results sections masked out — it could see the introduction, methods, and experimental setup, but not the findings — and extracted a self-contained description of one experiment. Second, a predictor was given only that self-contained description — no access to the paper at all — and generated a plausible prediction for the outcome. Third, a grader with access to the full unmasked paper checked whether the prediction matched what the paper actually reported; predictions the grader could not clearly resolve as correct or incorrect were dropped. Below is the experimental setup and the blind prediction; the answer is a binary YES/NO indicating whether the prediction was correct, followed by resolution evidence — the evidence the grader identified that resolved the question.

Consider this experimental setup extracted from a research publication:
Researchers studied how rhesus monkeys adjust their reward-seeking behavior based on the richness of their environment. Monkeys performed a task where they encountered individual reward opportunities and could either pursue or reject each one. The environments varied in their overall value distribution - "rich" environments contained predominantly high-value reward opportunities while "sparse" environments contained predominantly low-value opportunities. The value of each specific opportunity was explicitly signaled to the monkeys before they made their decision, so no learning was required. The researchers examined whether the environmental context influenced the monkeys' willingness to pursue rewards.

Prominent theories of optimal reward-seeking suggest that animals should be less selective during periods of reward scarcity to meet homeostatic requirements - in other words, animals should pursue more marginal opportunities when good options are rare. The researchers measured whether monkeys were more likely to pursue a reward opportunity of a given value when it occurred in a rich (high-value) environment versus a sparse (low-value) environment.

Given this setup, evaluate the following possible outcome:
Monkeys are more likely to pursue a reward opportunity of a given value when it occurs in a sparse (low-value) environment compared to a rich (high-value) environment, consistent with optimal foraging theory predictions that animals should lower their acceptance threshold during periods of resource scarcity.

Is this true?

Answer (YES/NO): NO